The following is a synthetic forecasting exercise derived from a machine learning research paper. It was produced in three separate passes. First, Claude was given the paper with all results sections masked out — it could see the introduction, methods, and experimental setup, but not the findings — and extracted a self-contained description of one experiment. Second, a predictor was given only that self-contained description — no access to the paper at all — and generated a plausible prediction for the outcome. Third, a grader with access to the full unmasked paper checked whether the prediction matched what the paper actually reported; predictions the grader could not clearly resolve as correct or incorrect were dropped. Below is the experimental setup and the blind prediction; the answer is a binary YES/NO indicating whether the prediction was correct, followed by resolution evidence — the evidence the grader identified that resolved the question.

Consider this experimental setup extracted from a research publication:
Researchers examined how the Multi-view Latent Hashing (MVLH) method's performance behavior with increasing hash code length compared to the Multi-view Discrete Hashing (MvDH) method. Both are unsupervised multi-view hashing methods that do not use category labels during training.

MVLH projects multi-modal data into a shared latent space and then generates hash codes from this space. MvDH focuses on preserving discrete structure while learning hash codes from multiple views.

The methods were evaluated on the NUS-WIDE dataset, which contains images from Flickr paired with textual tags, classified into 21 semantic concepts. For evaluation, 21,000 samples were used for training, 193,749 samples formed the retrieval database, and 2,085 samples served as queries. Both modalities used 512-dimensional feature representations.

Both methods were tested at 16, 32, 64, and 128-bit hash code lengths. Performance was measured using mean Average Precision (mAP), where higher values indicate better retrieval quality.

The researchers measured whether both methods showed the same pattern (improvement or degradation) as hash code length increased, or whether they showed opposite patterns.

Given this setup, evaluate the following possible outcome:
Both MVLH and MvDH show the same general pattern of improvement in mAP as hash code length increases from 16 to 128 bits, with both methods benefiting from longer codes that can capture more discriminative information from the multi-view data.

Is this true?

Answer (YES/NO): NO